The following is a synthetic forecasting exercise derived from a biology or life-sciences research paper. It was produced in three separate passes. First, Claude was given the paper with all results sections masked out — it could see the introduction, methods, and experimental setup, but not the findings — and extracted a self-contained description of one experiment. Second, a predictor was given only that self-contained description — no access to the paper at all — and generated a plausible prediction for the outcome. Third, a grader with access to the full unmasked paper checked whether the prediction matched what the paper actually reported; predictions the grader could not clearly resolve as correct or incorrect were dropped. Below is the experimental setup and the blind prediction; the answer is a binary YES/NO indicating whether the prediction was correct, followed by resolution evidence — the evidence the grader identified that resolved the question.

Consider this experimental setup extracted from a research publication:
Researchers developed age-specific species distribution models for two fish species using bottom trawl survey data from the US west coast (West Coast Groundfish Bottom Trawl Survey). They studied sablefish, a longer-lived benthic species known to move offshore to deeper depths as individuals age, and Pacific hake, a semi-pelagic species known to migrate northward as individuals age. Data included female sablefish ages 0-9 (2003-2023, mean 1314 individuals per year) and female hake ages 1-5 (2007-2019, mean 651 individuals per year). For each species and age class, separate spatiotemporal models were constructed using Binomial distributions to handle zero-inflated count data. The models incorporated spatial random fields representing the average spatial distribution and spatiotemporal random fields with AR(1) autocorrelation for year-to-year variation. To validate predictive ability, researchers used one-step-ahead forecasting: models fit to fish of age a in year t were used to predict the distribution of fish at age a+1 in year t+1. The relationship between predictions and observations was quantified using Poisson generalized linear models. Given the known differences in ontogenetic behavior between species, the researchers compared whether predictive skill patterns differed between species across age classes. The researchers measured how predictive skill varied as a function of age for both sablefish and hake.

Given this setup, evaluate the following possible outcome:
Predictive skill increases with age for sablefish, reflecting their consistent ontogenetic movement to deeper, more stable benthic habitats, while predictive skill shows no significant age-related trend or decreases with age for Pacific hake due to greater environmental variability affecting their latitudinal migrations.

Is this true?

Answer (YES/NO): NO